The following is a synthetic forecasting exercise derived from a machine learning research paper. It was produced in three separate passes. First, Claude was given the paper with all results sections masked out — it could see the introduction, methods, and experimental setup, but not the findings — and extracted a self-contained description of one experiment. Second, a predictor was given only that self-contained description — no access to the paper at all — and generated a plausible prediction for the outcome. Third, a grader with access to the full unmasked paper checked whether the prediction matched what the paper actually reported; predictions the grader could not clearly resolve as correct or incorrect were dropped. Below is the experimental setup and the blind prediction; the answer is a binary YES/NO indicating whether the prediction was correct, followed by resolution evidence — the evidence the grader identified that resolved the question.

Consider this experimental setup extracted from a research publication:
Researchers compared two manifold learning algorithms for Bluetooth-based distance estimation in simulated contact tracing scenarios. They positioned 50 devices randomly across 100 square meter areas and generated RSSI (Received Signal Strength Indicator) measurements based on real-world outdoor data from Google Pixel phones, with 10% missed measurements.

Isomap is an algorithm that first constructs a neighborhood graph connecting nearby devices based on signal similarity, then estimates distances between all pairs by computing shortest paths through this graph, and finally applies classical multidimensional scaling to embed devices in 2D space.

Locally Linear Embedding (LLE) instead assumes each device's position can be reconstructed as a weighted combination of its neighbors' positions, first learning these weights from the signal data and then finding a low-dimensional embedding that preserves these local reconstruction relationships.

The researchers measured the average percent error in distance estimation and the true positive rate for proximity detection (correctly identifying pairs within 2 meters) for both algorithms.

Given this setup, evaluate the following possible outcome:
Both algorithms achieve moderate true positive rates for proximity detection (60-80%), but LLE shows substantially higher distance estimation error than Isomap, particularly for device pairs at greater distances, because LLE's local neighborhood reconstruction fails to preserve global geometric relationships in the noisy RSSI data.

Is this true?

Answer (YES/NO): NO